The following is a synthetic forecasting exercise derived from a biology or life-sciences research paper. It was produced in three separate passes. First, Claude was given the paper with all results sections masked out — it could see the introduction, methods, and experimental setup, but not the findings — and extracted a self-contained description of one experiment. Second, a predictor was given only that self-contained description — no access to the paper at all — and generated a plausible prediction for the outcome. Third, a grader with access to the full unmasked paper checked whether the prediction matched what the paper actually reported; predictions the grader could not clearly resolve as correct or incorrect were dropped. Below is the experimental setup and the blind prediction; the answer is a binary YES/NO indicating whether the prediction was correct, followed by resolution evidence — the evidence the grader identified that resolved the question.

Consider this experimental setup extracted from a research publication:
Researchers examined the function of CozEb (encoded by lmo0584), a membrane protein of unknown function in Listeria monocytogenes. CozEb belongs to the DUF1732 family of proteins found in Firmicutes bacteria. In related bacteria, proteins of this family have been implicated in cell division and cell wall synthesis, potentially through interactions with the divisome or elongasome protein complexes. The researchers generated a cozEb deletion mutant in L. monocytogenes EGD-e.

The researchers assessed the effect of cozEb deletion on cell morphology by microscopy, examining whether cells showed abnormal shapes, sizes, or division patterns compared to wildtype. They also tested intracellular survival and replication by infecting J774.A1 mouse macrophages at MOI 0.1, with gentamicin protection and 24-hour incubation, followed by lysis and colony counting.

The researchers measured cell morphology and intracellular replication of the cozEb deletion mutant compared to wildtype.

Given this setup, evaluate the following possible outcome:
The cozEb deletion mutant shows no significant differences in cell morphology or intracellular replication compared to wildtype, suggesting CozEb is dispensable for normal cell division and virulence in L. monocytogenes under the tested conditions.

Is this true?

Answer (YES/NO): NO